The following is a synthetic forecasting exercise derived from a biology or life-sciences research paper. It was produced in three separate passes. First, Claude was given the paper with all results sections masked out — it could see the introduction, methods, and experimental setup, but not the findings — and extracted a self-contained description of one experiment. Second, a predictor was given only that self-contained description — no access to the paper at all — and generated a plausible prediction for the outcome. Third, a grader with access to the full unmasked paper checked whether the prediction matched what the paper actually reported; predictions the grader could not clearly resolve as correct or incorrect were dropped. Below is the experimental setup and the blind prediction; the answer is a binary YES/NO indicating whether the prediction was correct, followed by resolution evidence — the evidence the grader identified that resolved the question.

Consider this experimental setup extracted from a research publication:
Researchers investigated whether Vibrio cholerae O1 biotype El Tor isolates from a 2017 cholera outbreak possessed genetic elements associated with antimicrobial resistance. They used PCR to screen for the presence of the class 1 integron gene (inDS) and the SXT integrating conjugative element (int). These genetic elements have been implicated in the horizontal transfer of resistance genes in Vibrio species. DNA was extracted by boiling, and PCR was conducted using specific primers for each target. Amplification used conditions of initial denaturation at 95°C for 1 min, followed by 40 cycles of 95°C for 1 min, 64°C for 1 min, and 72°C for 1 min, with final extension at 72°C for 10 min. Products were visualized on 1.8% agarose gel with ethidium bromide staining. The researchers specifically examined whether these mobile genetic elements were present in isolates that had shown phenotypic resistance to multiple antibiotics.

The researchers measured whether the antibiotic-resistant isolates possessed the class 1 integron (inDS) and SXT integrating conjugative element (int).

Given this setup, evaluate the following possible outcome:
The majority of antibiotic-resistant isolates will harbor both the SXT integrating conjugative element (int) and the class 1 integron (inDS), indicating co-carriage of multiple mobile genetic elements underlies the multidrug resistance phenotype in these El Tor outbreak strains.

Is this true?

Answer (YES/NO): YES